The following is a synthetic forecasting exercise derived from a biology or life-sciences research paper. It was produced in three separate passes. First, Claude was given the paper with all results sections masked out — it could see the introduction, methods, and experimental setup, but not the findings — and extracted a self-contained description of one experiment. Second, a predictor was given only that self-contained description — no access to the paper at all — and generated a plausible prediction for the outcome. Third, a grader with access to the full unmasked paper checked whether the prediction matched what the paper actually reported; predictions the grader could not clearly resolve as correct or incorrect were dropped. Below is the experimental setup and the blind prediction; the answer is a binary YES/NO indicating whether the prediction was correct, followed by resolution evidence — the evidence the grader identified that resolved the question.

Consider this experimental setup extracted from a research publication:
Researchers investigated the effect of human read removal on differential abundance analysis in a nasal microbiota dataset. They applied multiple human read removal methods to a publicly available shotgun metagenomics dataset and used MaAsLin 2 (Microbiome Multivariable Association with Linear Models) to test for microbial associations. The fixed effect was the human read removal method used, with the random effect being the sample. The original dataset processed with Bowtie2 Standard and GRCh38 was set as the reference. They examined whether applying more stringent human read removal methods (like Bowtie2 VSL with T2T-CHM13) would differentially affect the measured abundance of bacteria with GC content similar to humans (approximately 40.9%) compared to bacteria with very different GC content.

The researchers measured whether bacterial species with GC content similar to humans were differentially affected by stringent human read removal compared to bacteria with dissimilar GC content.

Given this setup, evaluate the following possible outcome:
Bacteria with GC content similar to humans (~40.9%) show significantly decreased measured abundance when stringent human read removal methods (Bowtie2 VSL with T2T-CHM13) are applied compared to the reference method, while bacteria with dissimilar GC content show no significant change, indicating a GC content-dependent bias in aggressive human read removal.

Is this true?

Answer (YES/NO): NO